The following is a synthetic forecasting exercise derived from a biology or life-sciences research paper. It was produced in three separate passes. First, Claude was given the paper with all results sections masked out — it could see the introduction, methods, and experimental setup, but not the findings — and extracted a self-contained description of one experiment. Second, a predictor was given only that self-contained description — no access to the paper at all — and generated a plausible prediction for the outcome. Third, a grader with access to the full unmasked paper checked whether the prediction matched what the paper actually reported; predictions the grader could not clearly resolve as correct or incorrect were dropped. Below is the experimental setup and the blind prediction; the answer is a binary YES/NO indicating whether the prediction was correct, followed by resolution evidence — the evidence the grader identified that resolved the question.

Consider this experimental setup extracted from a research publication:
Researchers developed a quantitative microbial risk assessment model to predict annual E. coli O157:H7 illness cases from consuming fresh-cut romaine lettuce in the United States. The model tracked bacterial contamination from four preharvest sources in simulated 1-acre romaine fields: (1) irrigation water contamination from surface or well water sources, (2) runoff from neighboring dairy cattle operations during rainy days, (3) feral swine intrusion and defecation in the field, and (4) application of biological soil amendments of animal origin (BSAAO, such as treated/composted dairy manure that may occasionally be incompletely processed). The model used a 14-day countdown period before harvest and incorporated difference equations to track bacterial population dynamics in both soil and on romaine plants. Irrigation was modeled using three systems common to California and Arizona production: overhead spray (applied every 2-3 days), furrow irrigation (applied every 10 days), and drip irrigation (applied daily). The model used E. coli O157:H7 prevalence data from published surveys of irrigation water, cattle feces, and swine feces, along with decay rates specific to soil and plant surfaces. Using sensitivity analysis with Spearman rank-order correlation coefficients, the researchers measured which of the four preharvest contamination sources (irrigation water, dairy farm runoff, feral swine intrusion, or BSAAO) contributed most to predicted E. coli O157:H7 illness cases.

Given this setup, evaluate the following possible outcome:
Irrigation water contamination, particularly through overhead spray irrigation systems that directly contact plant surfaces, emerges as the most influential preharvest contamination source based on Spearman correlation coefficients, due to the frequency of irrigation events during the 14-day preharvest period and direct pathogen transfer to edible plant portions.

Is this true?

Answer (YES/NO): YES